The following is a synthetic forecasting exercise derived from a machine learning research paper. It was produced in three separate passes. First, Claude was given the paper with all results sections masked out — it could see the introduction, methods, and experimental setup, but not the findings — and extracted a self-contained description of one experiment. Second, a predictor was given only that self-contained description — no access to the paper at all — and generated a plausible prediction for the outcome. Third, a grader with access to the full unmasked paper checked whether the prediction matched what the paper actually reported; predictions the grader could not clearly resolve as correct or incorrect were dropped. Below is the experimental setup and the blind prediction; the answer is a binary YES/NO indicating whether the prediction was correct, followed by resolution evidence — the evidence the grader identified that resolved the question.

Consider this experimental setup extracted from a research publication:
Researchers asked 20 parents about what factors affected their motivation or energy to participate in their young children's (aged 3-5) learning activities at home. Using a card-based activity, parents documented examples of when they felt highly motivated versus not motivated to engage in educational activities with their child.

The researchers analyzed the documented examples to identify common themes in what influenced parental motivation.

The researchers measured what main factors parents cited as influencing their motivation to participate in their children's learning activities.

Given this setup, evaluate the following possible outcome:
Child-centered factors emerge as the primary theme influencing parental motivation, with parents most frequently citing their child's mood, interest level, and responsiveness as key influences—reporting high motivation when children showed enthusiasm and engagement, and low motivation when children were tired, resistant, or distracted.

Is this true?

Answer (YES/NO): NO